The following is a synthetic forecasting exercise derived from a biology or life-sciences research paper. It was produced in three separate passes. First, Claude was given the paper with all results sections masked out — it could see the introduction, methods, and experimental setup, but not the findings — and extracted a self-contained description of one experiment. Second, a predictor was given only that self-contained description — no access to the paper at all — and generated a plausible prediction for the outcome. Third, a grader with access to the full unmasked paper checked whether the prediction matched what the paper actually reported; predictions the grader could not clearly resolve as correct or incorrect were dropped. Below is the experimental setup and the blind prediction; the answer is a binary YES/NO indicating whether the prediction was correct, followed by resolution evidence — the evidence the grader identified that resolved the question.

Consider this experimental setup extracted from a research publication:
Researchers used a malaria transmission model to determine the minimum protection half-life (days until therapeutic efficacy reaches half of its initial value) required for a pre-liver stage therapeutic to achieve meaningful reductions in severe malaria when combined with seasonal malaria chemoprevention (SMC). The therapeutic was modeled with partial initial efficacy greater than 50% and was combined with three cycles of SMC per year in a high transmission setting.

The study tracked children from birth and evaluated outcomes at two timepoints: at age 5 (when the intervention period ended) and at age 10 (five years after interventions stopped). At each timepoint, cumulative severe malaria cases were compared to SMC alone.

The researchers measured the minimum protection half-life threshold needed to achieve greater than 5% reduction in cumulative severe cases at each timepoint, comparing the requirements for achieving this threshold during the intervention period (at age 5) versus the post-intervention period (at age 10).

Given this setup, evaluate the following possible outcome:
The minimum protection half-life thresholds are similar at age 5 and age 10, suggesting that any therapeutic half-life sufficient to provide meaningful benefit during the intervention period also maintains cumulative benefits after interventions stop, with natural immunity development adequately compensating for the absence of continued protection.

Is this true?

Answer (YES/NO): NO